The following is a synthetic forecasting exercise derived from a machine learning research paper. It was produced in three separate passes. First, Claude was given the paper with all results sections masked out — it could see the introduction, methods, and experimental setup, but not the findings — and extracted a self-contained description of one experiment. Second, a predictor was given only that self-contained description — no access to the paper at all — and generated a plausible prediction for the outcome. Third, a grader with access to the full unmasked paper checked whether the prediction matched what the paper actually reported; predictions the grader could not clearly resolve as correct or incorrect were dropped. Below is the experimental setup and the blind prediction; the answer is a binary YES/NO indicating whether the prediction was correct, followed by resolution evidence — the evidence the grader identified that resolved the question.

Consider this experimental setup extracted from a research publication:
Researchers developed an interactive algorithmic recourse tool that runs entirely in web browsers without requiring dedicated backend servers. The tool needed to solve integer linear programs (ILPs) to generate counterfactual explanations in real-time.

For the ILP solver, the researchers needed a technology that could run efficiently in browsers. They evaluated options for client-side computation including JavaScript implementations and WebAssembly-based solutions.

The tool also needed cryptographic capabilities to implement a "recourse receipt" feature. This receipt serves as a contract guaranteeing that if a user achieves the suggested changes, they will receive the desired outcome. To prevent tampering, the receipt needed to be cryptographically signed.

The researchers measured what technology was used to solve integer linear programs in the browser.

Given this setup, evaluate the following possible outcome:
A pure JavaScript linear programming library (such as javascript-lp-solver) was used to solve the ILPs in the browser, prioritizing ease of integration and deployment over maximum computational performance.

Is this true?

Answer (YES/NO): NO